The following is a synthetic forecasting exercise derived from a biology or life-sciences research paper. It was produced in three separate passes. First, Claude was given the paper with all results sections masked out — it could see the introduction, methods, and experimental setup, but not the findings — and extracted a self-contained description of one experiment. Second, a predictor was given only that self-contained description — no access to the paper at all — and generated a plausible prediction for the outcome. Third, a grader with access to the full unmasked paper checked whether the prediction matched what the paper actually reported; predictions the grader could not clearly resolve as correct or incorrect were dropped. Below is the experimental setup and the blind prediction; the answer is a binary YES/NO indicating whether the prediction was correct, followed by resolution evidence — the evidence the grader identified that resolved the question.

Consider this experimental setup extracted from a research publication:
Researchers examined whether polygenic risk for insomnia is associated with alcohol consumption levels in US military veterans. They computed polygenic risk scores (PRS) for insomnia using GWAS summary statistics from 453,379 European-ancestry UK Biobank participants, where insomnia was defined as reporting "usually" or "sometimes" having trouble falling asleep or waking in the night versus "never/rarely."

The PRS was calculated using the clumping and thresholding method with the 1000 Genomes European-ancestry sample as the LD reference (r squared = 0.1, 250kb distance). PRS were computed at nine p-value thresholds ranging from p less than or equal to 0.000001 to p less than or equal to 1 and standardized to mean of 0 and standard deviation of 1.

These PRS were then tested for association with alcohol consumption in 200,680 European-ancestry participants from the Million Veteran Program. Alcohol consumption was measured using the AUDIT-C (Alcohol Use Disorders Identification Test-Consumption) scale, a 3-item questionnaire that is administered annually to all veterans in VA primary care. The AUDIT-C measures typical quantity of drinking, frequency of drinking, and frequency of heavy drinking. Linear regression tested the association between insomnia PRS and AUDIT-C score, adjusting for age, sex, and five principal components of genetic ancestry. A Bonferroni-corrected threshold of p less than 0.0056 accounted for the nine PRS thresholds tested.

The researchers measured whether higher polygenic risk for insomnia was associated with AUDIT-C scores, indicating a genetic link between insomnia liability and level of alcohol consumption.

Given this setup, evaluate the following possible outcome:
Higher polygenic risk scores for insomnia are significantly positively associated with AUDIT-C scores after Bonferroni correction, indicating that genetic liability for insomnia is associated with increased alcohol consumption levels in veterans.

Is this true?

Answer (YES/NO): NO